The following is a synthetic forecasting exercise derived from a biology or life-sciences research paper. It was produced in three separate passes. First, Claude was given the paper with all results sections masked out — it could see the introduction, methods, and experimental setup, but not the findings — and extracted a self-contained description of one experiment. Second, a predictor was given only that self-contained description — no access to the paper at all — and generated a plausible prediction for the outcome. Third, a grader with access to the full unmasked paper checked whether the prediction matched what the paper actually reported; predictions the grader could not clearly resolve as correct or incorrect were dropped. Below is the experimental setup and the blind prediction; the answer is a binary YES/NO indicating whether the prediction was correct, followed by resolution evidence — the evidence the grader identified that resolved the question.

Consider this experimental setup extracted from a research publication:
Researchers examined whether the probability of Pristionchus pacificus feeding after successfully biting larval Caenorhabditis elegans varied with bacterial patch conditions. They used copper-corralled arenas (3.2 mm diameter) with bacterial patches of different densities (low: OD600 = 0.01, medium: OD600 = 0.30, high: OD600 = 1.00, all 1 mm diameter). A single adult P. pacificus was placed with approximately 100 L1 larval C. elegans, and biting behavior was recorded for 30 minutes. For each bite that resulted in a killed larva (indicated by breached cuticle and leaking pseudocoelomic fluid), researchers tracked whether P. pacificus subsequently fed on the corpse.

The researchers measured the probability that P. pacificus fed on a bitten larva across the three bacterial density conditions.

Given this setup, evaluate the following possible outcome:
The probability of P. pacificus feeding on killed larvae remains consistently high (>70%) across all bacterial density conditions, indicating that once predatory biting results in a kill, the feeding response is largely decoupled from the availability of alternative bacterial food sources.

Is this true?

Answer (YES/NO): YES